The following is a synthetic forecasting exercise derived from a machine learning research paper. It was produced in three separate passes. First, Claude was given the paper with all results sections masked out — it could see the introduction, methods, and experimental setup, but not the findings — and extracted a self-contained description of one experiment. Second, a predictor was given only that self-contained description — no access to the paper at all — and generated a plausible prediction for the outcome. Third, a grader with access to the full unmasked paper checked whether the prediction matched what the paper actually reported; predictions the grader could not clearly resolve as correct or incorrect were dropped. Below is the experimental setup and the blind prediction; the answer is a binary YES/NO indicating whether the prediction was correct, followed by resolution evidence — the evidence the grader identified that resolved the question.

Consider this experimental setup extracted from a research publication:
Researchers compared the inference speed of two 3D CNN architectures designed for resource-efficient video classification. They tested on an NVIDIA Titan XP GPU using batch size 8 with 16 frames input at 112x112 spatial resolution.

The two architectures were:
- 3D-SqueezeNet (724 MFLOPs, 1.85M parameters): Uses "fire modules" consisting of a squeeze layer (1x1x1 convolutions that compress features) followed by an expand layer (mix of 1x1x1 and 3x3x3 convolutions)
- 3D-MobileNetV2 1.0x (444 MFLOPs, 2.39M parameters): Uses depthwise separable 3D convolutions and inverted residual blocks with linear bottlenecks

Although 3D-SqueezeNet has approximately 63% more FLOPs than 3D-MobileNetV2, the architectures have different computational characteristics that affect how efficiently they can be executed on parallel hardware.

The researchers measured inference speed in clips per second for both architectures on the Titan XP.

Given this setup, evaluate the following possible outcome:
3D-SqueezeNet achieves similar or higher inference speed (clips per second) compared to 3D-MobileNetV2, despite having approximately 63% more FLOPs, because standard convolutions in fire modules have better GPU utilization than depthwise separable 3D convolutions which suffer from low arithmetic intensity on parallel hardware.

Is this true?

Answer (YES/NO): YES